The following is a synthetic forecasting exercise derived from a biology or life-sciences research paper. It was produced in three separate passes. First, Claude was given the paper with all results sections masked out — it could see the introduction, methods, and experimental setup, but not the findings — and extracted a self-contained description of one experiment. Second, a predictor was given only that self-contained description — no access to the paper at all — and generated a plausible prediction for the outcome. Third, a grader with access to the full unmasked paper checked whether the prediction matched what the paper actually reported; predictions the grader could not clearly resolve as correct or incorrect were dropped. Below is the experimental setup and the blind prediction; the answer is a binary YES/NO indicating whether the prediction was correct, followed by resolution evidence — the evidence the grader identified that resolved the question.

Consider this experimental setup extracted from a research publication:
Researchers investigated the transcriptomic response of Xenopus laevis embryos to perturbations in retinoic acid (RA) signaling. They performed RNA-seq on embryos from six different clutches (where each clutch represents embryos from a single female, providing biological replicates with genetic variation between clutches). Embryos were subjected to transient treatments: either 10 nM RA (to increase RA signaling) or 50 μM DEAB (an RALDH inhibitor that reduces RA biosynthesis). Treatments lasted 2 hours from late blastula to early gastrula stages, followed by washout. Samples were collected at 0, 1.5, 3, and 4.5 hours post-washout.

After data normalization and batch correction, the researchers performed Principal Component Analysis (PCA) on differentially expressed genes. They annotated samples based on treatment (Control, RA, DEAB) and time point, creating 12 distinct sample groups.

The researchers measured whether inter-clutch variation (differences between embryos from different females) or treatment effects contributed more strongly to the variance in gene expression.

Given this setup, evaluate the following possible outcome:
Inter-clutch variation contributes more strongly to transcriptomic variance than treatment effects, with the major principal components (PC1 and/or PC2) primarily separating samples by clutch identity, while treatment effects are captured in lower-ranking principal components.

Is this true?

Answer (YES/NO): NO